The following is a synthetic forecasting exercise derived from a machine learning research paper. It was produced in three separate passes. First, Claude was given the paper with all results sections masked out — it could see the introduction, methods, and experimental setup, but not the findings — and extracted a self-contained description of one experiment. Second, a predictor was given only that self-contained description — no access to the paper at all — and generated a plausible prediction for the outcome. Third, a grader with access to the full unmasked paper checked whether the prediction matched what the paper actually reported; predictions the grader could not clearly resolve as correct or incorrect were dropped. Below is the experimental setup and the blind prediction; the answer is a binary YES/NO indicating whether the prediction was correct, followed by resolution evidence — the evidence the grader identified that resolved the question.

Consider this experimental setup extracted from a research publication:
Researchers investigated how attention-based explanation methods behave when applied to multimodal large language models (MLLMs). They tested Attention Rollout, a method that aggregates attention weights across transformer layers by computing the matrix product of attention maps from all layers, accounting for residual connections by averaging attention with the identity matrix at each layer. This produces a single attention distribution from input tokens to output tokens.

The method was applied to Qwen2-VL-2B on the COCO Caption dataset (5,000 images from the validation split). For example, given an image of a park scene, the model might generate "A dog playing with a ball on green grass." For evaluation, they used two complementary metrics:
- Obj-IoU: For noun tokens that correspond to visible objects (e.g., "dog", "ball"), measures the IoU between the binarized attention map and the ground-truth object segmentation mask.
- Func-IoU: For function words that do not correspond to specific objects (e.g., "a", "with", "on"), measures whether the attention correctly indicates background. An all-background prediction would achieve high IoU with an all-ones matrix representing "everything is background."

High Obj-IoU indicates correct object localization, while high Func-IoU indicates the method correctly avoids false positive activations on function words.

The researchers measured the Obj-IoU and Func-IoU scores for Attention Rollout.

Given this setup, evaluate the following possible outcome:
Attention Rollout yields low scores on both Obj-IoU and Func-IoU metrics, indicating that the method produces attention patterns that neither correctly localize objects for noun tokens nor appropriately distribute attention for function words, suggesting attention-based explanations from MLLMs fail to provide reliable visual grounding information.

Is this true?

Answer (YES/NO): NO